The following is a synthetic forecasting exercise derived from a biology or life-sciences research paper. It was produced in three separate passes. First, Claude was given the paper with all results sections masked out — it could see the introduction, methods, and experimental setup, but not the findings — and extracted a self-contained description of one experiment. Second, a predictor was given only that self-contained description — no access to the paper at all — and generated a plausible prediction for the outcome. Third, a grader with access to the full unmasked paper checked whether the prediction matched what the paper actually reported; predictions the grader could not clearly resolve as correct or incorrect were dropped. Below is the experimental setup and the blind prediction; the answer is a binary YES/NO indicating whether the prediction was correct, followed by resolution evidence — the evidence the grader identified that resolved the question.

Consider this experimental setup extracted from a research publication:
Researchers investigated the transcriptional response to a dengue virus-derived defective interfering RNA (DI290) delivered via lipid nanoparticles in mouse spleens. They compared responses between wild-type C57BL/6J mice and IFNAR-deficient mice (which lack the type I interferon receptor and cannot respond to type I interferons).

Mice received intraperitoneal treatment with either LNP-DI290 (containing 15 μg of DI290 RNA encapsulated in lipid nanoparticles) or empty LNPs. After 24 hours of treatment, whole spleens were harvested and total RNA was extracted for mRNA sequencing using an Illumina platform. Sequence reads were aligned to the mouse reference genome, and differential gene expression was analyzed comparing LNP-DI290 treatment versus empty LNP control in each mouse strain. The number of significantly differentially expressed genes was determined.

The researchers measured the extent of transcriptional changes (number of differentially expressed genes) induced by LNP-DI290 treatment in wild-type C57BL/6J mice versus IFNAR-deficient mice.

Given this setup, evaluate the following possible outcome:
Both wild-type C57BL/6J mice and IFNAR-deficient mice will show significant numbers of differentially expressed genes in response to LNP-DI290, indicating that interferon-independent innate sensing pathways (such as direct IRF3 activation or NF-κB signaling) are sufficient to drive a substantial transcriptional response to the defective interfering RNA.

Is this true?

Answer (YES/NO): YES